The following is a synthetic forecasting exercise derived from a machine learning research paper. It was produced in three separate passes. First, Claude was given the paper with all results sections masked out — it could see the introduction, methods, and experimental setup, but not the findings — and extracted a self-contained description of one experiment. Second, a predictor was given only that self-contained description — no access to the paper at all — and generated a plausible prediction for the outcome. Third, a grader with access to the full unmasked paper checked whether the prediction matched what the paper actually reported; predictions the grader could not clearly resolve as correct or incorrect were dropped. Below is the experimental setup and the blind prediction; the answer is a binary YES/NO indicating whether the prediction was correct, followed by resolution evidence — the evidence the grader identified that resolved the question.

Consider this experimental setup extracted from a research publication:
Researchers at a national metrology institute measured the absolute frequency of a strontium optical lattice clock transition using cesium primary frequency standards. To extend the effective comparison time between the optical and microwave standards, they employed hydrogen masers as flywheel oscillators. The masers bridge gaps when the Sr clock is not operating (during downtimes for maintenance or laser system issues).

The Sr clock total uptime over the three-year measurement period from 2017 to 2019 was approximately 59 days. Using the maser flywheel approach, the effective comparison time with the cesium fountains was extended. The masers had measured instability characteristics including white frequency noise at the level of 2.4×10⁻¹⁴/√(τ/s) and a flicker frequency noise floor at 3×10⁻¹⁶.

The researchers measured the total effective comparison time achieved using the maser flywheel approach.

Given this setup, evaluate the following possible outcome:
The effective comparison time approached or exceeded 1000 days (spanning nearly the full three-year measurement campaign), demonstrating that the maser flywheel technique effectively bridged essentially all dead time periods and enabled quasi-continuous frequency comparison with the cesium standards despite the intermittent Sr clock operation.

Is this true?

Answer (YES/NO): NO